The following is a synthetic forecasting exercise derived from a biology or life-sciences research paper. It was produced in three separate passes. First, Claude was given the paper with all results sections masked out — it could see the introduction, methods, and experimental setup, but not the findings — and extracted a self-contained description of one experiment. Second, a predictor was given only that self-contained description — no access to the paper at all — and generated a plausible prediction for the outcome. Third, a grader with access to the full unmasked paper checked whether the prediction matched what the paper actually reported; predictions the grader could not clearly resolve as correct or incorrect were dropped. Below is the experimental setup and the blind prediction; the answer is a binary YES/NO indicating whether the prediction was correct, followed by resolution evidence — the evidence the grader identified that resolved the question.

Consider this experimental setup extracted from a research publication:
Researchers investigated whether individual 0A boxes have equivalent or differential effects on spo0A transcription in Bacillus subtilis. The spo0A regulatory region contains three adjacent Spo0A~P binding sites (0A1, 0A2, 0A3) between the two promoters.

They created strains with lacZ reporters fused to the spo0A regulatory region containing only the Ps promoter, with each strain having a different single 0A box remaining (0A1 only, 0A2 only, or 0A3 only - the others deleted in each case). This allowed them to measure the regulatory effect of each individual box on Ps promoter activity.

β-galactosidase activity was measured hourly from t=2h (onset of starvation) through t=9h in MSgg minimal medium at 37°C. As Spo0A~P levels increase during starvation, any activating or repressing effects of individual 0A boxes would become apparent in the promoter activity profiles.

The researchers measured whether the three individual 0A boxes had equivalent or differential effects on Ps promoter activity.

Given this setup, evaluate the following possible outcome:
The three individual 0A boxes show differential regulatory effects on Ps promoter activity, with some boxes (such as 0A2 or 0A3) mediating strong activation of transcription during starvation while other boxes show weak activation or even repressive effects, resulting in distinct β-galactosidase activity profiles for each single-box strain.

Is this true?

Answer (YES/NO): NO